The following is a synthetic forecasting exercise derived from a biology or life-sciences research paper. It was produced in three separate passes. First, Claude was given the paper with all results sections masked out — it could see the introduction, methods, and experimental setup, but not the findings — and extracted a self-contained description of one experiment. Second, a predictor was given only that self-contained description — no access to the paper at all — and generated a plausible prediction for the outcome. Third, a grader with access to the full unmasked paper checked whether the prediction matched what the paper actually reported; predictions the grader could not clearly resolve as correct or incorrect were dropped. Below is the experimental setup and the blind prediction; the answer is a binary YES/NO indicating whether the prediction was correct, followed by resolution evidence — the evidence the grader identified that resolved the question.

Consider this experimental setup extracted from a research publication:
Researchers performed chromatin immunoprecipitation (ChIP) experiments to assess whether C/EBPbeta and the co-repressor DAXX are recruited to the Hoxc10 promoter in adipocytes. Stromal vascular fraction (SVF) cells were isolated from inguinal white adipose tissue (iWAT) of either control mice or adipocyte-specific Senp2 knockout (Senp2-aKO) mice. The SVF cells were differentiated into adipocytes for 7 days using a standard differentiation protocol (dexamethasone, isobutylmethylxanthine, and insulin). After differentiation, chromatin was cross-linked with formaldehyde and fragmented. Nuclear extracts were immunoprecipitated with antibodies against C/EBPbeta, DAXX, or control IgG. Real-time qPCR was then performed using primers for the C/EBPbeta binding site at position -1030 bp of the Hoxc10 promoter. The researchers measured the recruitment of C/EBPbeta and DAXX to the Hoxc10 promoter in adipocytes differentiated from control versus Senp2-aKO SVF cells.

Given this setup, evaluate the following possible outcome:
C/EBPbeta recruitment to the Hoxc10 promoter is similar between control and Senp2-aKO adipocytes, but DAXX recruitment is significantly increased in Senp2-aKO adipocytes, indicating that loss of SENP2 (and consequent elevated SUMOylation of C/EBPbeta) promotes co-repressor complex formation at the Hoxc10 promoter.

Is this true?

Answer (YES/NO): YES